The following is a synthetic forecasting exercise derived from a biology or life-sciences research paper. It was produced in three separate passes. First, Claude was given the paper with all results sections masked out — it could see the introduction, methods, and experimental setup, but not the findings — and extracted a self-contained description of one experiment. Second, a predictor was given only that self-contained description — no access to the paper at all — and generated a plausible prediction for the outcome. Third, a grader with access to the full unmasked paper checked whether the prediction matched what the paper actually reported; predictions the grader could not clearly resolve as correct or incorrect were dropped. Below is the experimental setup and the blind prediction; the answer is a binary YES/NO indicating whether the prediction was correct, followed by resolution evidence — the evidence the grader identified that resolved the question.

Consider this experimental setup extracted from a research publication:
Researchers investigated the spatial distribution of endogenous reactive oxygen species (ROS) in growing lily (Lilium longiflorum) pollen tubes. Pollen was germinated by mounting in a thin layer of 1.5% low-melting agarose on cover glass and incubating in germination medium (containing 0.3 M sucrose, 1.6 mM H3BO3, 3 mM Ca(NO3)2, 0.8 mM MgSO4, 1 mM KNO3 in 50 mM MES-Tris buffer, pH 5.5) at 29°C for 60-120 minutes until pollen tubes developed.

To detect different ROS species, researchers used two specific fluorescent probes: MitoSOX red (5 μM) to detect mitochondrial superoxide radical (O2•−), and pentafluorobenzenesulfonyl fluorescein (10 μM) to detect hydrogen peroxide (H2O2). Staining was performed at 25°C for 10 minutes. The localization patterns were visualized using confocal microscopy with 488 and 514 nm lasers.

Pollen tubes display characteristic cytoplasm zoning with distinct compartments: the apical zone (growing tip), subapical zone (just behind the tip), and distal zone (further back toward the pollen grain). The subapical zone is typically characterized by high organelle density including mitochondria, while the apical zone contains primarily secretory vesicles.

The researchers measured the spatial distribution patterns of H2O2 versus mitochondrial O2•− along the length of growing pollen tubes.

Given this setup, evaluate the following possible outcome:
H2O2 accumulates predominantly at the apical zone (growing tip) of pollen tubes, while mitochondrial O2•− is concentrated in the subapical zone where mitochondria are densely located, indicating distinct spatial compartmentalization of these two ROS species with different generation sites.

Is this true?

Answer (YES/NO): YES